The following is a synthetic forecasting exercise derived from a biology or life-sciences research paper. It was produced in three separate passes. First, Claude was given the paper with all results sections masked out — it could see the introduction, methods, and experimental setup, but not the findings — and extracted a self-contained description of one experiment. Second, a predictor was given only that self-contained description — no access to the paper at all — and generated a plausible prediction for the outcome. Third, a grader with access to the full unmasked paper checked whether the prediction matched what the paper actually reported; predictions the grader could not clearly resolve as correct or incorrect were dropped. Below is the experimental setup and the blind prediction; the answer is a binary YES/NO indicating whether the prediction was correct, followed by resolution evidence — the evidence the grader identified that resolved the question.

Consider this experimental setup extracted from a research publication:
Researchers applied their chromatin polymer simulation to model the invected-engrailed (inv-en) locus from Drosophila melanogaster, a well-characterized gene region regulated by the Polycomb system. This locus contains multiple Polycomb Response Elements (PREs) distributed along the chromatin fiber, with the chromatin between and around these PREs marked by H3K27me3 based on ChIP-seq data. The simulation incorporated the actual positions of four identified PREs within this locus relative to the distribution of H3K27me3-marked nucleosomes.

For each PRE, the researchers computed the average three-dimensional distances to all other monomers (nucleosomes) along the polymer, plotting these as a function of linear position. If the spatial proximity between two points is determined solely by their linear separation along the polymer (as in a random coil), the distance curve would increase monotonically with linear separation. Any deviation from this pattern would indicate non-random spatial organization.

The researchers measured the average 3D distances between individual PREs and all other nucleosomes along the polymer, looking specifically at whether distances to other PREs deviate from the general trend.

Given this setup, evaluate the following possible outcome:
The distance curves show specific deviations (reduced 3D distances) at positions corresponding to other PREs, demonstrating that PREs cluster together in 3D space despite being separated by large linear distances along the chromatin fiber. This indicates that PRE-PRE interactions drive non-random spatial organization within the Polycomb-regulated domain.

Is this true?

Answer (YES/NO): NO